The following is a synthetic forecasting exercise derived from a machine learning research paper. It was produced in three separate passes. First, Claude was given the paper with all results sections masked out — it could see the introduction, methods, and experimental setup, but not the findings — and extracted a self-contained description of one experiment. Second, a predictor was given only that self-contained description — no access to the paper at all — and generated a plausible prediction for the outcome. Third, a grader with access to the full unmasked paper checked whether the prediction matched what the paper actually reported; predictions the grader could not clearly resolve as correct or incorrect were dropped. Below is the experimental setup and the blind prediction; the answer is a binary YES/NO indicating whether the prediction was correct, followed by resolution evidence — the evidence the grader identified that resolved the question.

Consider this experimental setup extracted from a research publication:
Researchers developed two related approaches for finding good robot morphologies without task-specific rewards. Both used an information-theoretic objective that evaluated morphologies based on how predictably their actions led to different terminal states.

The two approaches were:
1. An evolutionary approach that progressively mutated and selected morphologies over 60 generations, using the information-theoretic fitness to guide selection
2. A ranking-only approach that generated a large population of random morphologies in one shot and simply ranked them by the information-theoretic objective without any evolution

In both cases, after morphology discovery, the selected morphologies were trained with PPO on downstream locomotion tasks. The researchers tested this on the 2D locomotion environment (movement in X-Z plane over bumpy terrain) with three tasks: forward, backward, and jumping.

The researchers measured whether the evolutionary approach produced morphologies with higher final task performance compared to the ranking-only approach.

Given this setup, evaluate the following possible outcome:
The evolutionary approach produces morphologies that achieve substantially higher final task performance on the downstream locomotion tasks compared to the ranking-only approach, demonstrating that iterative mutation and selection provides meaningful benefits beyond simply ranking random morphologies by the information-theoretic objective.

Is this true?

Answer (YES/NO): YES